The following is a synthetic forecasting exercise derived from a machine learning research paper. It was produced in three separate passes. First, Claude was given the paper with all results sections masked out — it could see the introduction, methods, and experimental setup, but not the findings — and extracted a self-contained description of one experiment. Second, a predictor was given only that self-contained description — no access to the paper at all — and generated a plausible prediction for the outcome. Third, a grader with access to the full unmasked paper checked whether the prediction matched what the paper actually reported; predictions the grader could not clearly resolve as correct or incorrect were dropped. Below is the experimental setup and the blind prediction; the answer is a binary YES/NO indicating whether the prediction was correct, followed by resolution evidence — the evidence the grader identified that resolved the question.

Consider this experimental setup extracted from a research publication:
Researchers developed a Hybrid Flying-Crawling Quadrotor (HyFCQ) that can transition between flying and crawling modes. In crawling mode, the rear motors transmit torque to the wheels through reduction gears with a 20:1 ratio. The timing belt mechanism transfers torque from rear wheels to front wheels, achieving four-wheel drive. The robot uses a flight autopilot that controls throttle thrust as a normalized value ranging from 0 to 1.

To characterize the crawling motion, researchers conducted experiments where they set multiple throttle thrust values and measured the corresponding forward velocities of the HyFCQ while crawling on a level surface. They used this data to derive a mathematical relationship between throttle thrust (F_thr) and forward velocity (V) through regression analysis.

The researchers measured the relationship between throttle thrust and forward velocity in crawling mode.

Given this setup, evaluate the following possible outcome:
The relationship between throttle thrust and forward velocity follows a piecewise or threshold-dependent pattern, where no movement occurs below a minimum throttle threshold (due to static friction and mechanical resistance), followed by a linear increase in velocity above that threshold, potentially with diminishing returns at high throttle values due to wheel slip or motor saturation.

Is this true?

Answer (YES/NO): NO